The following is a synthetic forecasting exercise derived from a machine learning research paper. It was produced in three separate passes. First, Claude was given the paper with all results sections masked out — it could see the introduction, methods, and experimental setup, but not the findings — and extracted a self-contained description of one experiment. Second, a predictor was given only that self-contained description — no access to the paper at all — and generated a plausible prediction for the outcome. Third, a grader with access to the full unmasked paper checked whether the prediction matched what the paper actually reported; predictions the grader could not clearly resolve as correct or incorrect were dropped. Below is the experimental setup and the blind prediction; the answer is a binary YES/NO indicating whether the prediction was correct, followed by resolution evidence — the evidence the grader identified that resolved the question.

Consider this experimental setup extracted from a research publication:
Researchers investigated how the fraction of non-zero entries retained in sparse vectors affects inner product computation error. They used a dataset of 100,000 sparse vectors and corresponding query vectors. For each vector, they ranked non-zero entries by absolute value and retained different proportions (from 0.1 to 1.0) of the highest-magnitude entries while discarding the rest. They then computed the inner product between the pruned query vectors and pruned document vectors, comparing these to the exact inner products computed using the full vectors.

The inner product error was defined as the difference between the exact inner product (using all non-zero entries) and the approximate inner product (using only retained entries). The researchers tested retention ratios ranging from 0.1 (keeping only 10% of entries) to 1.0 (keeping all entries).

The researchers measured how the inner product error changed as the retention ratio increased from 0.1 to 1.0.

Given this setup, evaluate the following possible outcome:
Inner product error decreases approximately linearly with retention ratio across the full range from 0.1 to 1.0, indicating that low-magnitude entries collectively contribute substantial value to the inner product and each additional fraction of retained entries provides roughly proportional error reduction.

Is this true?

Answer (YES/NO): NO